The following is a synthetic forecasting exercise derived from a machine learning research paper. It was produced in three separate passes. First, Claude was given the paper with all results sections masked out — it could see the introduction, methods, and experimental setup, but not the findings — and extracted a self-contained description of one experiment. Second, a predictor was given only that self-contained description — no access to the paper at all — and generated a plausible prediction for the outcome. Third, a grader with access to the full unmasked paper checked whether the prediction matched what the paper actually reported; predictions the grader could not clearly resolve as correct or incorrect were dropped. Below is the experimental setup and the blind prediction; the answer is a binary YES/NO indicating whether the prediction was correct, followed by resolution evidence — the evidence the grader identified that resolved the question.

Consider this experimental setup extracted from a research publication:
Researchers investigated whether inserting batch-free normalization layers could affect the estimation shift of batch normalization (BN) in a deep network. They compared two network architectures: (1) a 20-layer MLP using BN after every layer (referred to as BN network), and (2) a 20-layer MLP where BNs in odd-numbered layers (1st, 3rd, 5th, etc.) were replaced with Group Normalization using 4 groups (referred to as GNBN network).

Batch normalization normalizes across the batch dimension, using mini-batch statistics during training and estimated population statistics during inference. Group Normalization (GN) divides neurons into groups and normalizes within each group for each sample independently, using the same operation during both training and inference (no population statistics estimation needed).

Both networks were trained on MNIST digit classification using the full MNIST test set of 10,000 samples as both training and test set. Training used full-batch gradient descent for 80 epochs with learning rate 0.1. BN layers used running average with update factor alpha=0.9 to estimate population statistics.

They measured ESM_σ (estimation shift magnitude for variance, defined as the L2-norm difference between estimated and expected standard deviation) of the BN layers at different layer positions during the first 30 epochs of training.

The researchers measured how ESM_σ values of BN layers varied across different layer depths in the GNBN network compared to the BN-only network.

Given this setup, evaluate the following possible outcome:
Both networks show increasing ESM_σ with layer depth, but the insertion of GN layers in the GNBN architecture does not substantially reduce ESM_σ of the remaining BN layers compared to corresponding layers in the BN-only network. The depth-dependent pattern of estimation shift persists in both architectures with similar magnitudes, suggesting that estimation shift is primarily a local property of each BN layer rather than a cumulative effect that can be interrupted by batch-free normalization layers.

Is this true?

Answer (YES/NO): NO